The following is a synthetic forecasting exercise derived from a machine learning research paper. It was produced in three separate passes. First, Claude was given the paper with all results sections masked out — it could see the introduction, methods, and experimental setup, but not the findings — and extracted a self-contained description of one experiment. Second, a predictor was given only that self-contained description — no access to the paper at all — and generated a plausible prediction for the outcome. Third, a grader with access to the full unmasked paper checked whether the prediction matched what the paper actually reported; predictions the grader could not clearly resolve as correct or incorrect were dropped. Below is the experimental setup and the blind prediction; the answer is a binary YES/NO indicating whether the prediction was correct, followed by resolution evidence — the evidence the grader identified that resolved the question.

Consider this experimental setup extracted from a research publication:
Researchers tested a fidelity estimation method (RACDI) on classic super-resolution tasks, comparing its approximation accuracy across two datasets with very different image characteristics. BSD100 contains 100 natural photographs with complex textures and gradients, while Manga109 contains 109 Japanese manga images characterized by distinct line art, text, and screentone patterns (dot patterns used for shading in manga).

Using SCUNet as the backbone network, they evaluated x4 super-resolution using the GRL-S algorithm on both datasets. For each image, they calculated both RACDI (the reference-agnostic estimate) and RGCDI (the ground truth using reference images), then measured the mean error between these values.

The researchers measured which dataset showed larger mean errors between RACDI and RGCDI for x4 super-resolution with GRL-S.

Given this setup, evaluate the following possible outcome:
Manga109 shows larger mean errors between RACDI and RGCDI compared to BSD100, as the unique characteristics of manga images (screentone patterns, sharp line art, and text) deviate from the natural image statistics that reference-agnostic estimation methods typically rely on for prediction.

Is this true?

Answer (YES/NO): NO